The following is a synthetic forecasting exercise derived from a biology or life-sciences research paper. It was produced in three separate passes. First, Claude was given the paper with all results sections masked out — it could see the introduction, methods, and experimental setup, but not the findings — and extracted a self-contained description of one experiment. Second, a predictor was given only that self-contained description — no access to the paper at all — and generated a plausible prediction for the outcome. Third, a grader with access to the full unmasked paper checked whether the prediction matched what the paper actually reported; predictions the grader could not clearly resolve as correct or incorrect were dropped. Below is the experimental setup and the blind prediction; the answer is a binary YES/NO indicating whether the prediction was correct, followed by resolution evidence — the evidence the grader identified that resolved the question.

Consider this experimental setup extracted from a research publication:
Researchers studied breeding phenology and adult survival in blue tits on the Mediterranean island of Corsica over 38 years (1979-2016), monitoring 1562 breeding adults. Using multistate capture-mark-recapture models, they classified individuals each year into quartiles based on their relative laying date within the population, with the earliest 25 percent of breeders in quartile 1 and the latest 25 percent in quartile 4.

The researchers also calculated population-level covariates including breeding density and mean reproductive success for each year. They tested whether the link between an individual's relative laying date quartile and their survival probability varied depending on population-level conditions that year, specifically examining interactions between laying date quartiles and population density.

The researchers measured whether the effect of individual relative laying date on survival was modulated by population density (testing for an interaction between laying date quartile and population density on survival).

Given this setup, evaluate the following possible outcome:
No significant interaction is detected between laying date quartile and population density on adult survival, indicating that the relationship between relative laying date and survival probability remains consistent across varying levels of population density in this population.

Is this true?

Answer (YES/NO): NO